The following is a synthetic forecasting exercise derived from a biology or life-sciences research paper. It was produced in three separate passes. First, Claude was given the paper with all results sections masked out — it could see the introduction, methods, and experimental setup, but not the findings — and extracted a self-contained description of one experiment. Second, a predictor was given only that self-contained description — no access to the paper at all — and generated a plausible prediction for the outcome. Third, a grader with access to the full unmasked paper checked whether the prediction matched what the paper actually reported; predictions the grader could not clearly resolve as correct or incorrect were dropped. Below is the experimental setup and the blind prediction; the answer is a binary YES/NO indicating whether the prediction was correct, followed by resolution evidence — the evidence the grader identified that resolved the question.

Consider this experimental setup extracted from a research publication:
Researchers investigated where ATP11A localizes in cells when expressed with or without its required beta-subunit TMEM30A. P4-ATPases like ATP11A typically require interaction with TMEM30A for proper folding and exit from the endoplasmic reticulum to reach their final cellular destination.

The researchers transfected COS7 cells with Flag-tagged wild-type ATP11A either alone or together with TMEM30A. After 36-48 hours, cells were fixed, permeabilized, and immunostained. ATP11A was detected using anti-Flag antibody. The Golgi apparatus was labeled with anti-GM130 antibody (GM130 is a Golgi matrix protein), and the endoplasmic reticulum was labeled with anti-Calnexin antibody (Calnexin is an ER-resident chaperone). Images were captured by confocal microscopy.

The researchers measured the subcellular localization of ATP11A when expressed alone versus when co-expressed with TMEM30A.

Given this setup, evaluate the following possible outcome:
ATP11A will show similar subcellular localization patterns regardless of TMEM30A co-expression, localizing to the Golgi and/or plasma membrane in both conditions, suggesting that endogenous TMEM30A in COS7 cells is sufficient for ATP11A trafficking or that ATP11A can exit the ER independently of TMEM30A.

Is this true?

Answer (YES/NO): NO